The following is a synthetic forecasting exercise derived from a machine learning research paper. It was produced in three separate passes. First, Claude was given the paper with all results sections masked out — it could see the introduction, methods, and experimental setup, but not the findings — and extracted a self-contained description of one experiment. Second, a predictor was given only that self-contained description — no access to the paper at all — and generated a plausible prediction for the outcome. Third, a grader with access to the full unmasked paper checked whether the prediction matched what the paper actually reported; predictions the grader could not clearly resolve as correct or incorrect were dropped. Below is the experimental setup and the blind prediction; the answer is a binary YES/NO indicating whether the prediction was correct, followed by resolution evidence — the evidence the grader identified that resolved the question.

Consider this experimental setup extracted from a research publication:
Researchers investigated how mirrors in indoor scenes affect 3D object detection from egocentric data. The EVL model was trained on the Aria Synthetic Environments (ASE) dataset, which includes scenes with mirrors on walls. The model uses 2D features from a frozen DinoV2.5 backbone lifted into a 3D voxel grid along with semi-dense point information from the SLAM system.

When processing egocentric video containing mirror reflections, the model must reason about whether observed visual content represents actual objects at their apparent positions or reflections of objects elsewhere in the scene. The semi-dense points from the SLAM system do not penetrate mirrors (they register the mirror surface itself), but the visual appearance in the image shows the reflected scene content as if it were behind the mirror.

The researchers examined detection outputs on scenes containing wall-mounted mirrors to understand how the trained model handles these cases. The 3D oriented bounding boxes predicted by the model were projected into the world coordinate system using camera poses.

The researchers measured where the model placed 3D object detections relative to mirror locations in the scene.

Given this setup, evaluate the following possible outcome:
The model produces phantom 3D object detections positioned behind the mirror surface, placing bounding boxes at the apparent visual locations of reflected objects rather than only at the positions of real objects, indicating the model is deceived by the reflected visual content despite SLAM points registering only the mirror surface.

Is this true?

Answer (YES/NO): YES